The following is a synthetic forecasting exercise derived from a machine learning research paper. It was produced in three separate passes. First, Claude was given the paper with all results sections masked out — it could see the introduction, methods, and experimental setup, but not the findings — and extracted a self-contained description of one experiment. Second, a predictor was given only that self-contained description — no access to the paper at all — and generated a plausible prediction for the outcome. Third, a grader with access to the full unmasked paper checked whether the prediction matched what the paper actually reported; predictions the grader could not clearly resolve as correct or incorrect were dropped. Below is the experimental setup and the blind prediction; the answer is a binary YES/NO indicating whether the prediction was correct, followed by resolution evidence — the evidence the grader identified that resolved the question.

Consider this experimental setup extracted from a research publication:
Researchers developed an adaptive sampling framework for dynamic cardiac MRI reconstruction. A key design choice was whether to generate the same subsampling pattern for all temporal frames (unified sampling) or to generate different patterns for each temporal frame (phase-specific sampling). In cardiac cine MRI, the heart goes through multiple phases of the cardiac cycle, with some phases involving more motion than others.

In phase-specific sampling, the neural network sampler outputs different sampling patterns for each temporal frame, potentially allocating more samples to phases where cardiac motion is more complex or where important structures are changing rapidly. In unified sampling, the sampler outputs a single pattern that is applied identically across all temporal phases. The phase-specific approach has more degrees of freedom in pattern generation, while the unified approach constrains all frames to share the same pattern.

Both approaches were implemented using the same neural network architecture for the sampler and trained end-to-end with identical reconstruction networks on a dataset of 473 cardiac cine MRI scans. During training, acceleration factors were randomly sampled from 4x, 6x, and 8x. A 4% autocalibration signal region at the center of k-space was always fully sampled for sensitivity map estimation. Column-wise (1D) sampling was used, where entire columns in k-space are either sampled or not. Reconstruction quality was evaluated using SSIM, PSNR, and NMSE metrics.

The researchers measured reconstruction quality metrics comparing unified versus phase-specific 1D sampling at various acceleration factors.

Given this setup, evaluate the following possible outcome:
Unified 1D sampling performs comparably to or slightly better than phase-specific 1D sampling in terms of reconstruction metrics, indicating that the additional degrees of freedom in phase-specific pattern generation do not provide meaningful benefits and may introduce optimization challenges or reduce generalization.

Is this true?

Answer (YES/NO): NO